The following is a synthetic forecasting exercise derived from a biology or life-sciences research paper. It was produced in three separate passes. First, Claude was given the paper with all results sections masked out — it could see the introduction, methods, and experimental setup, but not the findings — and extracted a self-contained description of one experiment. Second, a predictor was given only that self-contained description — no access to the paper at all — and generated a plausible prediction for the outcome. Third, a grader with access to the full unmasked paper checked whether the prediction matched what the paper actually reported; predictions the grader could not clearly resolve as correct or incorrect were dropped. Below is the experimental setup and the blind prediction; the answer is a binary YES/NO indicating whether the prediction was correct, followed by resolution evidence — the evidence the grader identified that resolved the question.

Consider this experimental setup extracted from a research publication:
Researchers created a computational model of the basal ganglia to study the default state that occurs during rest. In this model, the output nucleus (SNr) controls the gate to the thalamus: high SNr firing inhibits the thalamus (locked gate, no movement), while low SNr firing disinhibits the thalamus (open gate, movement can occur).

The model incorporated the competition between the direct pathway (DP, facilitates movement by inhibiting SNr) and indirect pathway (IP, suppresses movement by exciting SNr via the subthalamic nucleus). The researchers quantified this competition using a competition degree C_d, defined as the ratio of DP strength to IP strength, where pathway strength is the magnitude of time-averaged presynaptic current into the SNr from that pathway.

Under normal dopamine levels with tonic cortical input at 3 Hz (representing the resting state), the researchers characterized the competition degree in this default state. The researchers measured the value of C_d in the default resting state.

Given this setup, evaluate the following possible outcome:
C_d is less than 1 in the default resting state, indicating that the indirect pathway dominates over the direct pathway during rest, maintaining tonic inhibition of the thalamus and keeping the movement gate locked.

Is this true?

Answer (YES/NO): NO